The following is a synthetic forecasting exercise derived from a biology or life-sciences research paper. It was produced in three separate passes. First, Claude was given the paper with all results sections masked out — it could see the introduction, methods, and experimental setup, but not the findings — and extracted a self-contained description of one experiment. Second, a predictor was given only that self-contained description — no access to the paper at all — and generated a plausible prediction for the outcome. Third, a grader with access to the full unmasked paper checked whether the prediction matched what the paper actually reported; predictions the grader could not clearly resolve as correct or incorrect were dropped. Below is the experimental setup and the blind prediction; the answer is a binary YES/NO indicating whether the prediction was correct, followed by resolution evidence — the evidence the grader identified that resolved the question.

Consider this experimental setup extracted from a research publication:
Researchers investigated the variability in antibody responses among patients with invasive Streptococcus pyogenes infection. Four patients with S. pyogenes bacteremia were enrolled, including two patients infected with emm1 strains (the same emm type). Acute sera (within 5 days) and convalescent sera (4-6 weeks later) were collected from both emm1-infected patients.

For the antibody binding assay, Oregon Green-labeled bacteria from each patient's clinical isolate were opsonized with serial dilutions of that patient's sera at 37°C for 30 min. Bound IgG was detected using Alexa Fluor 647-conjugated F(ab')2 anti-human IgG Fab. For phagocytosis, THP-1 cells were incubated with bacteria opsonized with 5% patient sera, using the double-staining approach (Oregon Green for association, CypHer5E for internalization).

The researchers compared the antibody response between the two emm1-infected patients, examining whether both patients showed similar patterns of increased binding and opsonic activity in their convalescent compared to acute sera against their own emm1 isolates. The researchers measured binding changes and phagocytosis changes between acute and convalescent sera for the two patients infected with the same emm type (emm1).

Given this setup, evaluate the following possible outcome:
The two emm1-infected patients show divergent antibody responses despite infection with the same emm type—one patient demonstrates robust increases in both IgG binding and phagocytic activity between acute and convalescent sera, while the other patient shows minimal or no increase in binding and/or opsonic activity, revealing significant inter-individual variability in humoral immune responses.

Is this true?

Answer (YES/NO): YES